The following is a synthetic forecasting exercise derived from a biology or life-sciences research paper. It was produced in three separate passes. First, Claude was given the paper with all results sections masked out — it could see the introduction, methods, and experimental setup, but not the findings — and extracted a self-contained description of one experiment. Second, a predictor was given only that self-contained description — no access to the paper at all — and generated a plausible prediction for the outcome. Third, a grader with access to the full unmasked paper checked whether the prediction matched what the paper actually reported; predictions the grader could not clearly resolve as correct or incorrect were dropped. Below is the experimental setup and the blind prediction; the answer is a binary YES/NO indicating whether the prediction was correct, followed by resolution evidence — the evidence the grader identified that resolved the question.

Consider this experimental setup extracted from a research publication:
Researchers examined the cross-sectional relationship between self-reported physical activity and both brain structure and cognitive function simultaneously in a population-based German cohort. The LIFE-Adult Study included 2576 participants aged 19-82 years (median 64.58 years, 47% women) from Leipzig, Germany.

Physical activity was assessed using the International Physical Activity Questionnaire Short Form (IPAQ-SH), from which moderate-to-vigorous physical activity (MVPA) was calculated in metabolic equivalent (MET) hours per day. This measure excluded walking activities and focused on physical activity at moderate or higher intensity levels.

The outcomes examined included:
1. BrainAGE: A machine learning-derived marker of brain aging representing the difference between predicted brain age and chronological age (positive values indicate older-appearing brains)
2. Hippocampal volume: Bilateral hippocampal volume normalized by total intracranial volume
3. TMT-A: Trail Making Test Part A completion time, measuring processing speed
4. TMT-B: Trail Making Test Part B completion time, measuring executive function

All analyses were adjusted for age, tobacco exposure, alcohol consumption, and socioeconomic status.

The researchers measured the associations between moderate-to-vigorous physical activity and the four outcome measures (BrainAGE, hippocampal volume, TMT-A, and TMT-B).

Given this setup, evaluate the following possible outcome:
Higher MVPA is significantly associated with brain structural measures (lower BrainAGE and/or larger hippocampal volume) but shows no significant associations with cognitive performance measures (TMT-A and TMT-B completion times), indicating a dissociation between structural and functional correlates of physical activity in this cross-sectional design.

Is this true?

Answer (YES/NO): NO